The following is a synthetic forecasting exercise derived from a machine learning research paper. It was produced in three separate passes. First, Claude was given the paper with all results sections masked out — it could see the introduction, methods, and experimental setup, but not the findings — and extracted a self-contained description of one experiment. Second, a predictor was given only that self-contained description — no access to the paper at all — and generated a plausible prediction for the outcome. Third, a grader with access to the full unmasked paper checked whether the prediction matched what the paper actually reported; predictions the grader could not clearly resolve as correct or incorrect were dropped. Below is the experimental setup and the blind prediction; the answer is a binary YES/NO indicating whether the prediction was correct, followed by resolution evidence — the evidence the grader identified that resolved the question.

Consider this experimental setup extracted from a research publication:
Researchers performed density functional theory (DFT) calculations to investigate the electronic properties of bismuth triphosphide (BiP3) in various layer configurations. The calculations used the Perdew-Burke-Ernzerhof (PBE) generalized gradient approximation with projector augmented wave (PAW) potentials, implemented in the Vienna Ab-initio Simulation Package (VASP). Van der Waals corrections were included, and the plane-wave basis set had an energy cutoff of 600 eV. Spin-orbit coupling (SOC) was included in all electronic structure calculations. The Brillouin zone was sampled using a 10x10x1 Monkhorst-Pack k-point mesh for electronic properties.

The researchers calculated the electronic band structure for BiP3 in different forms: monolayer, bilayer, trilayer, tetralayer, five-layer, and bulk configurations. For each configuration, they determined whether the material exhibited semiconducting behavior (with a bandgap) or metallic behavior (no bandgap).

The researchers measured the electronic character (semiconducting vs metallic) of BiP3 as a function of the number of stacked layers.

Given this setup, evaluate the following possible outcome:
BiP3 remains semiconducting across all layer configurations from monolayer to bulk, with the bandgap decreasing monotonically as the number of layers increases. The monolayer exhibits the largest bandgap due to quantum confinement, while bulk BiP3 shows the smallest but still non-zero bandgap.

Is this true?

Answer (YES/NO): NO